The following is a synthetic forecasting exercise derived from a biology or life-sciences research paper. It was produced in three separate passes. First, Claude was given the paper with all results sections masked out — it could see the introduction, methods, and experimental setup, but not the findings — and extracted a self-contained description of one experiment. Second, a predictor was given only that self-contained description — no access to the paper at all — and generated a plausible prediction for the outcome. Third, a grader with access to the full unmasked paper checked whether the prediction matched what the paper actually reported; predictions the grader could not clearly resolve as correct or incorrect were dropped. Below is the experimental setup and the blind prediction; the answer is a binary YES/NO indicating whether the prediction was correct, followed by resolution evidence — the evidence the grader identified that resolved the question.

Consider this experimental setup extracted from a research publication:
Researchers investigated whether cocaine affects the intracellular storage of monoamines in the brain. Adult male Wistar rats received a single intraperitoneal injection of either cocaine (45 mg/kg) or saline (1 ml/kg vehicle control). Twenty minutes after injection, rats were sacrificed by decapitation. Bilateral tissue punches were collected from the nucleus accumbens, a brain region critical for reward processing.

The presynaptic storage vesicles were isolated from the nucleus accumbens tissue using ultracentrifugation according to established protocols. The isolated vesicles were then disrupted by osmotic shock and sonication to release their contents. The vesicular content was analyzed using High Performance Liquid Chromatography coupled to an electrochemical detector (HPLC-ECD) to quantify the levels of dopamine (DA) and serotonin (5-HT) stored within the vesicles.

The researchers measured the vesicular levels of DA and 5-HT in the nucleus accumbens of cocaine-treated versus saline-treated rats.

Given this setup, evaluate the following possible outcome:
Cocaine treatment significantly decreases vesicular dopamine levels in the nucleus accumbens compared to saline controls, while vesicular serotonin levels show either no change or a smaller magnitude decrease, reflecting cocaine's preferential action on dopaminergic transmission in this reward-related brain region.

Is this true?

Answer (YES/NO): NO